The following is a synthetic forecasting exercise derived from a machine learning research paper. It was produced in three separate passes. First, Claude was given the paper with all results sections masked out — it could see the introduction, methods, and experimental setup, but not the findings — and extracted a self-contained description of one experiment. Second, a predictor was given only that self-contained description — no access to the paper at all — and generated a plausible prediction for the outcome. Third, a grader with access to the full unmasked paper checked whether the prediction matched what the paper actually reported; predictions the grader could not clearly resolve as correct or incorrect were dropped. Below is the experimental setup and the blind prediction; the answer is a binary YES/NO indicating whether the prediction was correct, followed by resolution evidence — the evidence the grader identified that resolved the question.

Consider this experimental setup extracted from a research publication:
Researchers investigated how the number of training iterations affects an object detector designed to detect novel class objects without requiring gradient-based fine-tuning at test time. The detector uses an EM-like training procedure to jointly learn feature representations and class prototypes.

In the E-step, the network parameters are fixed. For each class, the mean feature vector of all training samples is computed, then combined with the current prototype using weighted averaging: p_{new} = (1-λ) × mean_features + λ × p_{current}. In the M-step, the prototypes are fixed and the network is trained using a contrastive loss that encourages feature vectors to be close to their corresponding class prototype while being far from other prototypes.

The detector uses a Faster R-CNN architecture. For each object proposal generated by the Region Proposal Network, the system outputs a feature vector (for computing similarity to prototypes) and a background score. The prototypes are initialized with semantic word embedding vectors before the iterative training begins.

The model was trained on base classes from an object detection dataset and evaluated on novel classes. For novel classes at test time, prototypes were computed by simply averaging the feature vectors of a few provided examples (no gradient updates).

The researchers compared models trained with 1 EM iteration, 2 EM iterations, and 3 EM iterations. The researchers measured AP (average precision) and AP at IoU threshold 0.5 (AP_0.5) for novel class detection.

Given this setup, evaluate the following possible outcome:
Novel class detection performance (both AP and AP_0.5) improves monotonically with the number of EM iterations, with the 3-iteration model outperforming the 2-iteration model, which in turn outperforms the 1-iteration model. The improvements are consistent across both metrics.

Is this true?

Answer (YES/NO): YES